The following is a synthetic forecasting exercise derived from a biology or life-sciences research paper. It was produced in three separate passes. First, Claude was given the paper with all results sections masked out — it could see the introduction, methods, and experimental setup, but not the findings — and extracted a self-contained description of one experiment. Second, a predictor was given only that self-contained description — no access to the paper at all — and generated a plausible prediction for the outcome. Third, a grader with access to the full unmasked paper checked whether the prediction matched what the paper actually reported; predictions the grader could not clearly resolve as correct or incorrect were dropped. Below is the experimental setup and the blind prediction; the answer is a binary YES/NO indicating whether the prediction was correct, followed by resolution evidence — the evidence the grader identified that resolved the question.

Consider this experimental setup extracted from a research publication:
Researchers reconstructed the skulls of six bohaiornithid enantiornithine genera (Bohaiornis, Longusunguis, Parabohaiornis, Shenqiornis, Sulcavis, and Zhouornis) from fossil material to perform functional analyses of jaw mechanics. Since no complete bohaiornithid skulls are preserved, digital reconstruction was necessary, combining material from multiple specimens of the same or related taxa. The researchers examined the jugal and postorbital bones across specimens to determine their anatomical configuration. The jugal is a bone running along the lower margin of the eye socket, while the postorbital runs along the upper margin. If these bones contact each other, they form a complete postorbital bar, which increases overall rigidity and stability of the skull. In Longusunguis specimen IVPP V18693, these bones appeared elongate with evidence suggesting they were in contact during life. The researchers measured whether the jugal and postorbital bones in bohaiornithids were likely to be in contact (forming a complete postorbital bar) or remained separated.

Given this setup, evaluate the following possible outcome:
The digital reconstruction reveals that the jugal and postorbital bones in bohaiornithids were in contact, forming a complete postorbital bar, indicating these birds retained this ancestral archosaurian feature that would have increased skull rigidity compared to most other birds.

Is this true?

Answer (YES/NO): NO